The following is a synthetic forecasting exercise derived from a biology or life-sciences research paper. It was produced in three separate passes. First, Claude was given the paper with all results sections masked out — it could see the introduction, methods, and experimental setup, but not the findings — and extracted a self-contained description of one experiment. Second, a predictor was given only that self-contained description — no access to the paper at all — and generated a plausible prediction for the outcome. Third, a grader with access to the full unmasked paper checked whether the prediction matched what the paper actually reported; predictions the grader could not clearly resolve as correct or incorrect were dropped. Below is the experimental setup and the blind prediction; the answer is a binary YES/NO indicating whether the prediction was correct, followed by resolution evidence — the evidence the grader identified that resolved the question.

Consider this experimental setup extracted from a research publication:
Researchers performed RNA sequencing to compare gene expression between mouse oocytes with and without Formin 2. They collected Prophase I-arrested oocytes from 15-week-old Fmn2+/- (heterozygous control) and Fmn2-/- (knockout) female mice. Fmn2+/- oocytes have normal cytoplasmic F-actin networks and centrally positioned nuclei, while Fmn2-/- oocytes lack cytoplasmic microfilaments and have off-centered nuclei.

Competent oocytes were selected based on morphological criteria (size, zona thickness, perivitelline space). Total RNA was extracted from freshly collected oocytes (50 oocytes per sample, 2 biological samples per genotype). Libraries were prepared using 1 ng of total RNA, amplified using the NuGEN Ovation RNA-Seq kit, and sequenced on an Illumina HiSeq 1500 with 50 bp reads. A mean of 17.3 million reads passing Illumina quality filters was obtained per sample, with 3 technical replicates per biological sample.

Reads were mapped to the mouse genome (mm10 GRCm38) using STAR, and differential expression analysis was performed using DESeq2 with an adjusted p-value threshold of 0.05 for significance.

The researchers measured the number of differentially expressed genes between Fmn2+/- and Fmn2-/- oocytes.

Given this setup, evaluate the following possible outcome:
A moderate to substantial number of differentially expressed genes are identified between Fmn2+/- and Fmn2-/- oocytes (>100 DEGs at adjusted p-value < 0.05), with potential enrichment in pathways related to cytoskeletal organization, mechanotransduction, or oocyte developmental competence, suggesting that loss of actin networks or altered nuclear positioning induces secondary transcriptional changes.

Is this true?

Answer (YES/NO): YES